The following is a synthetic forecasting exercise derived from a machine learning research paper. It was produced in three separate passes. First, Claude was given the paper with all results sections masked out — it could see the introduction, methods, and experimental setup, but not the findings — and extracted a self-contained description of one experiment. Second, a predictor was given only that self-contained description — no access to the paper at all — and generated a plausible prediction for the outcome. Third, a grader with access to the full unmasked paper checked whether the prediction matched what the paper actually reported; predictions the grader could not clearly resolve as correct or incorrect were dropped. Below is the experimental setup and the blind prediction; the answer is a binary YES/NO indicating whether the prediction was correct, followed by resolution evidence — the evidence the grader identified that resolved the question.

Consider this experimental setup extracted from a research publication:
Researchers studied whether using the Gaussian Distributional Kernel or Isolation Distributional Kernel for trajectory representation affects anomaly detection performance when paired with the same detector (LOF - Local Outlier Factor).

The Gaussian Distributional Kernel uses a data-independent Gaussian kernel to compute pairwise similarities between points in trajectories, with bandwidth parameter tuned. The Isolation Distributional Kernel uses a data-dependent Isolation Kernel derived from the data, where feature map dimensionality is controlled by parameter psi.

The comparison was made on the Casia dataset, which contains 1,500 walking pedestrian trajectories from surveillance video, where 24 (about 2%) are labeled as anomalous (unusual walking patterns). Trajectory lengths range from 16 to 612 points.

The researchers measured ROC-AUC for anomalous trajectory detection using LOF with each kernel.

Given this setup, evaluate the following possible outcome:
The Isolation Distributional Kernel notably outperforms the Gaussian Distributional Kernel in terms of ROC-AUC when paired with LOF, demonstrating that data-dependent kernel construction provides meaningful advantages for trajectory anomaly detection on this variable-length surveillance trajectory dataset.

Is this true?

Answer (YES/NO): YES